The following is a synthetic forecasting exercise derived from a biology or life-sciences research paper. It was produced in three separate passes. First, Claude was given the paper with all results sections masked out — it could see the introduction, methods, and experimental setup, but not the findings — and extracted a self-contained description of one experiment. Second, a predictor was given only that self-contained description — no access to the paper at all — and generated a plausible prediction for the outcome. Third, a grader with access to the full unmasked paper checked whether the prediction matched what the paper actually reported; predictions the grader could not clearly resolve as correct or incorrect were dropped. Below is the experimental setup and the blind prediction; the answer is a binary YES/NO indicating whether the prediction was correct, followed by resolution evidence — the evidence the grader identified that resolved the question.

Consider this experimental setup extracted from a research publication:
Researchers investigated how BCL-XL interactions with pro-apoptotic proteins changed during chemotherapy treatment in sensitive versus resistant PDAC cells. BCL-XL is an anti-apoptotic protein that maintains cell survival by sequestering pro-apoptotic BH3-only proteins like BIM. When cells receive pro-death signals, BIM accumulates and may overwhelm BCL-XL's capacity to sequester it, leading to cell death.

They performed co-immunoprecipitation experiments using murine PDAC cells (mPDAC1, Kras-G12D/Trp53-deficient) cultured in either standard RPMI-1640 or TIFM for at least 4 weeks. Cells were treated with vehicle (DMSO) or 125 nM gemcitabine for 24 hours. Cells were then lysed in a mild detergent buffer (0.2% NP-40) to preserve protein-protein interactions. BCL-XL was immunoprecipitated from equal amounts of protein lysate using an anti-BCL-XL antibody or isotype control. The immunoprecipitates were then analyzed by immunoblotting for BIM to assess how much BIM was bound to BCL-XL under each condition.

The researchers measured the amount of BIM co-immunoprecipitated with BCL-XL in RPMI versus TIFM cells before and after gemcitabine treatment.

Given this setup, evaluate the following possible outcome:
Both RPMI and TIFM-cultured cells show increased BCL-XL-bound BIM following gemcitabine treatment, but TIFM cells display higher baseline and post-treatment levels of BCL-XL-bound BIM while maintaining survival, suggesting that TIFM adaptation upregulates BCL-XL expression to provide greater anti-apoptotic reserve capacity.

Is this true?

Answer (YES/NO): NO